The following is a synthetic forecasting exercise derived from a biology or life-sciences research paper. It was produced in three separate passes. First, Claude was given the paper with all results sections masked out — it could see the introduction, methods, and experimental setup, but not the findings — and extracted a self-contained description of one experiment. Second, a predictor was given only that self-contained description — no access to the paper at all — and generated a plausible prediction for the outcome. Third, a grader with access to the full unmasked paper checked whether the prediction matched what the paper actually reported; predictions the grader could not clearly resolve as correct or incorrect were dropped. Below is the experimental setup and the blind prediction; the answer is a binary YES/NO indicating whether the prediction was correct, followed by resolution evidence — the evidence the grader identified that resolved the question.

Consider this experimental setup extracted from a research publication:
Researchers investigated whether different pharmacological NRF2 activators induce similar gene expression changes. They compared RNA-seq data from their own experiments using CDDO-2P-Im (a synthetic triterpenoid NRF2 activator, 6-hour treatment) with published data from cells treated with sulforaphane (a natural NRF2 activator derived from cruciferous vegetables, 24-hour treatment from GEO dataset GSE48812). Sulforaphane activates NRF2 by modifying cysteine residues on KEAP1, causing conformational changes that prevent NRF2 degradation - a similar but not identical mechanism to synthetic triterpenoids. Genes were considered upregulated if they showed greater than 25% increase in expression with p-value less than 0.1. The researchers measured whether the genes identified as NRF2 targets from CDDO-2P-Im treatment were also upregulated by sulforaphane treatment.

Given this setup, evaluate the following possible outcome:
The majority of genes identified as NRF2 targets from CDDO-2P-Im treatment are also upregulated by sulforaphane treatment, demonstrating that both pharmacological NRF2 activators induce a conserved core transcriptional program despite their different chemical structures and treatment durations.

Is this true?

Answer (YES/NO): YES